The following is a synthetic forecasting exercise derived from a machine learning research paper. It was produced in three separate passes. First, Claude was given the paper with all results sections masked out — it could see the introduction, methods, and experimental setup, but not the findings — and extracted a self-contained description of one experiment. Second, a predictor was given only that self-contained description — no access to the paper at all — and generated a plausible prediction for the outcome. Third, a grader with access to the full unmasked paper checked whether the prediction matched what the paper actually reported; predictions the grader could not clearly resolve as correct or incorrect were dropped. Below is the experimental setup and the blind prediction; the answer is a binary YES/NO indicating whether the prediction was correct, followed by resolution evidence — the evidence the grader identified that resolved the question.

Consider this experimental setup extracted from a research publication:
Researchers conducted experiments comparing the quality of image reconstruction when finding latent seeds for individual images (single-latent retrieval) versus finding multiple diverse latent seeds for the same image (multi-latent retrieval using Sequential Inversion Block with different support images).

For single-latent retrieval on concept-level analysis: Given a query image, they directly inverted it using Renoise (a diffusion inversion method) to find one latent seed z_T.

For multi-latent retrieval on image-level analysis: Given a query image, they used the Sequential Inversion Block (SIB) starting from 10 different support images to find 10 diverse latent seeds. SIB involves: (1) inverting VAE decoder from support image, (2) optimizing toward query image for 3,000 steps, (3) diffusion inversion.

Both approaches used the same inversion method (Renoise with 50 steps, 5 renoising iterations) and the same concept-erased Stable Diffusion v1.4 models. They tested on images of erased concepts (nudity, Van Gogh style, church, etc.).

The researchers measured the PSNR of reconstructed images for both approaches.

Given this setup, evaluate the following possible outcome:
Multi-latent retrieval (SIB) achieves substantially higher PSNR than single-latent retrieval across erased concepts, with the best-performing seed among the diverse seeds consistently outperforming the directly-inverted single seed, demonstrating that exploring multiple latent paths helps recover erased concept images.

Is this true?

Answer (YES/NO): NO